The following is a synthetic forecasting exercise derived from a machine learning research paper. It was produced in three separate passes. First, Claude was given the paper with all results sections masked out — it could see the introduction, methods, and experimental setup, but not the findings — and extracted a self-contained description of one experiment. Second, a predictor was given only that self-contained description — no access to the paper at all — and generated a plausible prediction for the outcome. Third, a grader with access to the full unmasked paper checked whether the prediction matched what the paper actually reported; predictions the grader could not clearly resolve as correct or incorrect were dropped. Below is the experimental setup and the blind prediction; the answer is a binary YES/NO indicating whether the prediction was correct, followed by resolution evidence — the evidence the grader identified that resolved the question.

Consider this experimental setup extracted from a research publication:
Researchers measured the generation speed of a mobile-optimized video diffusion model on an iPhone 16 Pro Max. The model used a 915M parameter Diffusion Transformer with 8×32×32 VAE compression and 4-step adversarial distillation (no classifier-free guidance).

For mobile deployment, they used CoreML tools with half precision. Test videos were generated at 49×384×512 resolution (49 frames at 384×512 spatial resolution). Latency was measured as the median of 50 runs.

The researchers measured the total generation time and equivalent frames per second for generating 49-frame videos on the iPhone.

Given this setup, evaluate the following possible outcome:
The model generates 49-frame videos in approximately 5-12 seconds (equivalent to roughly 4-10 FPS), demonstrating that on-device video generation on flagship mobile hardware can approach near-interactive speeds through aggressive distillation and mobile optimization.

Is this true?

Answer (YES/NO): NO